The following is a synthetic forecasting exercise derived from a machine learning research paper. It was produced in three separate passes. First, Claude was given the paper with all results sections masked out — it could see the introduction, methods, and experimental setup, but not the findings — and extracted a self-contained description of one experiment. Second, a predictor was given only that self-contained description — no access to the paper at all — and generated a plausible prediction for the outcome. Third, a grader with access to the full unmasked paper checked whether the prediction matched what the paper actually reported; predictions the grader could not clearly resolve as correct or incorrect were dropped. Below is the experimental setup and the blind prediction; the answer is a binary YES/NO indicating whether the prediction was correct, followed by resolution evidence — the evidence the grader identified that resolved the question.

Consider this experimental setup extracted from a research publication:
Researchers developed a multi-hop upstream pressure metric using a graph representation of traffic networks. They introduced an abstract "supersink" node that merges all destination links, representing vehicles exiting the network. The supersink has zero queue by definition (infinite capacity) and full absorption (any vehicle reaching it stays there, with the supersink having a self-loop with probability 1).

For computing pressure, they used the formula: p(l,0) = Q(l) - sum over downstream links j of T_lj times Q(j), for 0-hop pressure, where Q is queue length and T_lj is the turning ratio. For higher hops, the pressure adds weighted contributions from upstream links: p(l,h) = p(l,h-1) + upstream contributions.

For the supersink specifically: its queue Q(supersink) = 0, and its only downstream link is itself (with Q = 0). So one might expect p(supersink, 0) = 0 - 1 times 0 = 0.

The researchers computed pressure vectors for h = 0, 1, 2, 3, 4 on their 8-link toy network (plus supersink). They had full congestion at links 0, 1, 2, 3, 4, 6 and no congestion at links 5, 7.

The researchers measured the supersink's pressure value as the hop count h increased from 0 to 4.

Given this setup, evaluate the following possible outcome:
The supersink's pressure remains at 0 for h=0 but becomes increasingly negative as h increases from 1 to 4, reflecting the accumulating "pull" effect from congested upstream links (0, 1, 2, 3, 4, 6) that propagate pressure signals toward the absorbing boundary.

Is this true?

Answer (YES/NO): NO